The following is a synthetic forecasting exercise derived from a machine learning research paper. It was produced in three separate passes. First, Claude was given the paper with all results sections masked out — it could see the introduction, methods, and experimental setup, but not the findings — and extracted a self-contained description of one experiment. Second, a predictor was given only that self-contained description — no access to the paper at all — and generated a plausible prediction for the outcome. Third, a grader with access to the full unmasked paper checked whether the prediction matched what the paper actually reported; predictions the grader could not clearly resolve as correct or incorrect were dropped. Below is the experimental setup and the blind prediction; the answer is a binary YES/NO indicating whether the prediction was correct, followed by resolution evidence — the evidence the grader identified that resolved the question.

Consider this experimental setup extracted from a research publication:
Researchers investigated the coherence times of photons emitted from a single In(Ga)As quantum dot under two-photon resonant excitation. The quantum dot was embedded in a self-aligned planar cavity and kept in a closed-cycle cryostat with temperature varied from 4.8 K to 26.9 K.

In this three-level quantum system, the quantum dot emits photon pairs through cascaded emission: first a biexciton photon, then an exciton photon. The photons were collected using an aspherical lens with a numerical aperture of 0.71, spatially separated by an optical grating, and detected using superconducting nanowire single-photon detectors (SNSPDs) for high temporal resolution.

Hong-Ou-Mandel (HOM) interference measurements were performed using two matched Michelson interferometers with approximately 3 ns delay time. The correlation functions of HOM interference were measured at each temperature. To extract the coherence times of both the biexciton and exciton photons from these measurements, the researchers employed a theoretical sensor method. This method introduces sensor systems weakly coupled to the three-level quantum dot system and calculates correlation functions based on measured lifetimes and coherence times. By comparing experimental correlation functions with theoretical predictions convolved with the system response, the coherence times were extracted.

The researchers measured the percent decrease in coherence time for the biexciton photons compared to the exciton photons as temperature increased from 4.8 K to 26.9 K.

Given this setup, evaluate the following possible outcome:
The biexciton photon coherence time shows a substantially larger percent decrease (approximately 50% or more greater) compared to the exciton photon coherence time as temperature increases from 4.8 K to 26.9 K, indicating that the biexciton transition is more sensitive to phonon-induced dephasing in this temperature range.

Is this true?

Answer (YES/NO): NO